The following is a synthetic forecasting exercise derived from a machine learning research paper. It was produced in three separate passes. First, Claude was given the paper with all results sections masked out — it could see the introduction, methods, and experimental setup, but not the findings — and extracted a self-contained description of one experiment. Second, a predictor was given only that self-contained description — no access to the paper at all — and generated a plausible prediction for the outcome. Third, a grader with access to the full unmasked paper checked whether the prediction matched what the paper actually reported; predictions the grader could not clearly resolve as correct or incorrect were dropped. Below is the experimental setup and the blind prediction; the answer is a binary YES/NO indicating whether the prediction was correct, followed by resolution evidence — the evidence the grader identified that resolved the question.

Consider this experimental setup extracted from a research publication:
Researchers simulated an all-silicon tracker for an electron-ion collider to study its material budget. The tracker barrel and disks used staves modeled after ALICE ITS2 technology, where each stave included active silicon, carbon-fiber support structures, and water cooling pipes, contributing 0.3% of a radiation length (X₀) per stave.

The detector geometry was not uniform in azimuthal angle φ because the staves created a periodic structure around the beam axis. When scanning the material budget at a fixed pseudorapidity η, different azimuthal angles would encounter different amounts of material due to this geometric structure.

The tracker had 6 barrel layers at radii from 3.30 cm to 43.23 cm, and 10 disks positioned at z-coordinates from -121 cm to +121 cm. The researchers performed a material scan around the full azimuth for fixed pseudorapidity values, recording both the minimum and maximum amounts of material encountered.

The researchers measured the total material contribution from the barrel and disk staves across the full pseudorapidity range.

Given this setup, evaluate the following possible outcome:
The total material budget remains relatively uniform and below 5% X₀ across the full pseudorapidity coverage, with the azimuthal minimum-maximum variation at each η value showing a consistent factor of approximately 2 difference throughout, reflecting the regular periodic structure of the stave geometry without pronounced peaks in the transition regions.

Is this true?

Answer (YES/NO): NO